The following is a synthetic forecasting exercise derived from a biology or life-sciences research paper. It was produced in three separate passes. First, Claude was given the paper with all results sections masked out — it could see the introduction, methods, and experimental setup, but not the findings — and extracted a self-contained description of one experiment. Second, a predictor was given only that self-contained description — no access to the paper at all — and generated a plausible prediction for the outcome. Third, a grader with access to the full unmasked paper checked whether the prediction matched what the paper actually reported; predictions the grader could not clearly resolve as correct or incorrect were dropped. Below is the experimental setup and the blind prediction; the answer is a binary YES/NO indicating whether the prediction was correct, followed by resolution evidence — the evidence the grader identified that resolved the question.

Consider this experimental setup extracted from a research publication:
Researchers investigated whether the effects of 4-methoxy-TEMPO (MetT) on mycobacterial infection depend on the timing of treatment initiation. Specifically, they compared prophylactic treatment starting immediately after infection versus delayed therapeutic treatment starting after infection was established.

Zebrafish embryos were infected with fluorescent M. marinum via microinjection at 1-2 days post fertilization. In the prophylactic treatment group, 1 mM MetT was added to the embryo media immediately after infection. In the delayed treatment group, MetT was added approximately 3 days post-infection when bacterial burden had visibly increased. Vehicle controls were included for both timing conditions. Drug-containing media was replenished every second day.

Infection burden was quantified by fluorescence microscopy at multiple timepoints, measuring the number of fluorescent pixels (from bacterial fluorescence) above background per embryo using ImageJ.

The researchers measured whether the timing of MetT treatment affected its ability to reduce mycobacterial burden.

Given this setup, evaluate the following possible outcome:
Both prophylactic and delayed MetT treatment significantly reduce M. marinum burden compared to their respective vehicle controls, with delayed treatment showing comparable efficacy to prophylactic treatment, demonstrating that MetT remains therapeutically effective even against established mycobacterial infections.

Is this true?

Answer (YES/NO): NO